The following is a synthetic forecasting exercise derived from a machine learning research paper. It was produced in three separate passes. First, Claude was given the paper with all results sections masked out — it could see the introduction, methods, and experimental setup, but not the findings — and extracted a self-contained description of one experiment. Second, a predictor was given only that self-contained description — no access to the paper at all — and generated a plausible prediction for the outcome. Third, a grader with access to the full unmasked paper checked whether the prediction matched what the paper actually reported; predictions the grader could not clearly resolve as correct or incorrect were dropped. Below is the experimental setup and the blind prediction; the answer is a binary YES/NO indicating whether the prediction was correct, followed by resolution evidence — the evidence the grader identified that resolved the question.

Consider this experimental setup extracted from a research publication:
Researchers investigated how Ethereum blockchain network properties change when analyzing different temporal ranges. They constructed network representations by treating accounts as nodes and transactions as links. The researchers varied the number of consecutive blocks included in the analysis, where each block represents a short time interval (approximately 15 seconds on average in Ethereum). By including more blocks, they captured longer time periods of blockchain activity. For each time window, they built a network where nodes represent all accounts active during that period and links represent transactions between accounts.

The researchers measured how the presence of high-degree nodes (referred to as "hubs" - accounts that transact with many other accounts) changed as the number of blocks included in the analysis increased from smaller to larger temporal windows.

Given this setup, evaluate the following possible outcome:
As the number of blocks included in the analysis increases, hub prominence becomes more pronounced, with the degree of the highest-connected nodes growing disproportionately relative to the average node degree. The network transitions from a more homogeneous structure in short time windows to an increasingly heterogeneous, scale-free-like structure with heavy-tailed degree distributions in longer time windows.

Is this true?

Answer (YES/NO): YES